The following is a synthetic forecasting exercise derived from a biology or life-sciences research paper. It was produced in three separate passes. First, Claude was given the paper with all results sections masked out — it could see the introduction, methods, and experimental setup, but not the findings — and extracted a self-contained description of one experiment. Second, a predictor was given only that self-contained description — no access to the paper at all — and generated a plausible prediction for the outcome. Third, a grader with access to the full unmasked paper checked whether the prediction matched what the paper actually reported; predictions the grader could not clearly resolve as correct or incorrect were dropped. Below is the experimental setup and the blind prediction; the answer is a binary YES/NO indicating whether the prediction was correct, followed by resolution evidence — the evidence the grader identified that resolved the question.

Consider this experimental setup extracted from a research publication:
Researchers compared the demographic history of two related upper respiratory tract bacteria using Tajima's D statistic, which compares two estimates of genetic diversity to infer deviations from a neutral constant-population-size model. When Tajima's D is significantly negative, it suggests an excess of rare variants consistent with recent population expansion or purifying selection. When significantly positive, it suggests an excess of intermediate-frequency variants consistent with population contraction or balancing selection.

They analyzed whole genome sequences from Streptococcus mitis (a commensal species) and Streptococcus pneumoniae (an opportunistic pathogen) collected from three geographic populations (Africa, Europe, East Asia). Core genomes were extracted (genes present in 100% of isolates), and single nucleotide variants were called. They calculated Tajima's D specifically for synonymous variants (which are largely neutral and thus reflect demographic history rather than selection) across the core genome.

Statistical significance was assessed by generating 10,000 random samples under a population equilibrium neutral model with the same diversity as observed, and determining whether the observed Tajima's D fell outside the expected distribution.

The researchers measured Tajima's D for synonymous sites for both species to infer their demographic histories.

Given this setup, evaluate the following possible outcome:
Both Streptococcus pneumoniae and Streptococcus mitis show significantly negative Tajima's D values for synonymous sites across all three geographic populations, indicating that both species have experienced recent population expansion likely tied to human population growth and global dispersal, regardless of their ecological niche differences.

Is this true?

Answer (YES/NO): NO